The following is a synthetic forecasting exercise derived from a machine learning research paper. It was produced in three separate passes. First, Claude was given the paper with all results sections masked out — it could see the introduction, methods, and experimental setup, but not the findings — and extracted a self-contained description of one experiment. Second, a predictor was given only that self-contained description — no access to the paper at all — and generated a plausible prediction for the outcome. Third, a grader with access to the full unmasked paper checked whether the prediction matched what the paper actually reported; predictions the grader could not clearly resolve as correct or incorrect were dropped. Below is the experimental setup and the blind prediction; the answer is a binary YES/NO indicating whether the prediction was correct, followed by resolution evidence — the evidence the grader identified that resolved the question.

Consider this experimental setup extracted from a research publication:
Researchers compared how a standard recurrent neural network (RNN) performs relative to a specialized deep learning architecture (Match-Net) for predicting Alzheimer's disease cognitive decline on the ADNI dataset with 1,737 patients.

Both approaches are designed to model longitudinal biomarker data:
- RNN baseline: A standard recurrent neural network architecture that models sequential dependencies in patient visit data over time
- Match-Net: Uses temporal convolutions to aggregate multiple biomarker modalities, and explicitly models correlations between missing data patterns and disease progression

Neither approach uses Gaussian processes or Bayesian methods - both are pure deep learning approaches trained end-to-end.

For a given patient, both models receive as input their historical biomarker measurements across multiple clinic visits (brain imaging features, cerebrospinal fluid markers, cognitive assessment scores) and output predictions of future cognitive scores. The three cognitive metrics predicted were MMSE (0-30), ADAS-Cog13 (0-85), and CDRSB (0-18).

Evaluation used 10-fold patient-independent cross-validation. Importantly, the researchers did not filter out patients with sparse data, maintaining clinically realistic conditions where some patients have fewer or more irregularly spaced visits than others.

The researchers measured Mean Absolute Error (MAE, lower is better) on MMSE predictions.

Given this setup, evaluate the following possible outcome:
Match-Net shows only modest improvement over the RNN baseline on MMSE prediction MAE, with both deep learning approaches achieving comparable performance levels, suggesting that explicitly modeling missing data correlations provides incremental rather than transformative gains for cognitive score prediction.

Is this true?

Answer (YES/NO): NO